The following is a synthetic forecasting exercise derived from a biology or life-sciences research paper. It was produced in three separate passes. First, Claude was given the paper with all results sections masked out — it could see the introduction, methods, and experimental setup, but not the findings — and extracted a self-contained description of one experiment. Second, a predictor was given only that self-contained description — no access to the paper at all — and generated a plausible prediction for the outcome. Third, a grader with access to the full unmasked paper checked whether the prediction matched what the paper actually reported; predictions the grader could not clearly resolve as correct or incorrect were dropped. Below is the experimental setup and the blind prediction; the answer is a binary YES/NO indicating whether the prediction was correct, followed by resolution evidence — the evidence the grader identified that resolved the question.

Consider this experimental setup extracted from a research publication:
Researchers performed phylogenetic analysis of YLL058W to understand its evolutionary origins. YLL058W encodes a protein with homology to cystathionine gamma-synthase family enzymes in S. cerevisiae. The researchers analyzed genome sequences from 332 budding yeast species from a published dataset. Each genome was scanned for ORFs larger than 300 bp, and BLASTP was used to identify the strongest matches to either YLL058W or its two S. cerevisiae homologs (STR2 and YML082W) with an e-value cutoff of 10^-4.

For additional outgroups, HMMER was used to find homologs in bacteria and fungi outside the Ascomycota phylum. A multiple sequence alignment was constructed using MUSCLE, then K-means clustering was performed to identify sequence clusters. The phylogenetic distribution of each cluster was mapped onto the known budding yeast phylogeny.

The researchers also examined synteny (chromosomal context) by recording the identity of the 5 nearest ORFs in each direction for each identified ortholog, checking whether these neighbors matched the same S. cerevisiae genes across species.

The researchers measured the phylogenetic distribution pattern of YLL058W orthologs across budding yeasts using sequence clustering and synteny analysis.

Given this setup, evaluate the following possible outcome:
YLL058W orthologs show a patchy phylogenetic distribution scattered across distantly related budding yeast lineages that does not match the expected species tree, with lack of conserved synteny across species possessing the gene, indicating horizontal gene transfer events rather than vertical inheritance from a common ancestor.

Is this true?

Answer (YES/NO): NO